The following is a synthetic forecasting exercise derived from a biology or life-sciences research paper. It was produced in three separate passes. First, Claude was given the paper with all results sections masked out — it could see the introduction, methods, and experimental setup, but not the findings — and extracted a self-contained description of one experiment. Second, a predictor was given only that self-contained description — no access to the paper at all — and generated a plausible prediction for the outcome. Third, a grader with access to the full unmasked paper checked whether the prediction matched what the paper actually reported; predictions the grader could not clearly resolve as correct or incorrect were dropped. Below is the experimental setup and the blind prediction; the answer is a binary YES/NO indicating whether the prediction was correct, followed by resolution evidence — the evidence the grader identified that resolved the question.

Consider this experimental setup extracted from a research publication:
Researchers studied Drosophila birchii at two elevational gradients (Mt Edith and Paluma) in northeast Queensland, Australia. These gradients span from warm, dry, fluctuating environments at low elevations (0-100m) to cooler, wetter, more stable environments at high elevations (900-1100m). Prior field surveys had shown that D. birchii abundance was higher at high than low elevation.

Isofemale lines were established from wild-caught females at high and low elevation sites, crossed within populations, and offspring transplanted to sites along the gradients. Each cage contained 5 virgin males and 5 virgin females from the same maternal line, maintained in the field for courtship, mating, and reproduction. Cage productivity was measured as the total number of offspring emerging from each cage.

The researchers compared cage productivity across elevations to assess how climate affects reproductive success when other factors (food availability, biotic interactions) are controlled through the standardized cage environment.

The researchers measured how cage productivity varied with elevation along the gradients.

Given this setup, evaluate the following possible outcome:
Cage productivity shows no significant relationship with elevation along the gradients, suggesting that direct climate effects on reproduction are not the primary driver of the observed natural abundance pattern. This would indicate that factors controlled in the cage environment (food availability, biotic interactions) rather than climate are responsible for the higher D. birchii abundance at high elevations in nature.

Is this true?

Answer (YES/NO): NO